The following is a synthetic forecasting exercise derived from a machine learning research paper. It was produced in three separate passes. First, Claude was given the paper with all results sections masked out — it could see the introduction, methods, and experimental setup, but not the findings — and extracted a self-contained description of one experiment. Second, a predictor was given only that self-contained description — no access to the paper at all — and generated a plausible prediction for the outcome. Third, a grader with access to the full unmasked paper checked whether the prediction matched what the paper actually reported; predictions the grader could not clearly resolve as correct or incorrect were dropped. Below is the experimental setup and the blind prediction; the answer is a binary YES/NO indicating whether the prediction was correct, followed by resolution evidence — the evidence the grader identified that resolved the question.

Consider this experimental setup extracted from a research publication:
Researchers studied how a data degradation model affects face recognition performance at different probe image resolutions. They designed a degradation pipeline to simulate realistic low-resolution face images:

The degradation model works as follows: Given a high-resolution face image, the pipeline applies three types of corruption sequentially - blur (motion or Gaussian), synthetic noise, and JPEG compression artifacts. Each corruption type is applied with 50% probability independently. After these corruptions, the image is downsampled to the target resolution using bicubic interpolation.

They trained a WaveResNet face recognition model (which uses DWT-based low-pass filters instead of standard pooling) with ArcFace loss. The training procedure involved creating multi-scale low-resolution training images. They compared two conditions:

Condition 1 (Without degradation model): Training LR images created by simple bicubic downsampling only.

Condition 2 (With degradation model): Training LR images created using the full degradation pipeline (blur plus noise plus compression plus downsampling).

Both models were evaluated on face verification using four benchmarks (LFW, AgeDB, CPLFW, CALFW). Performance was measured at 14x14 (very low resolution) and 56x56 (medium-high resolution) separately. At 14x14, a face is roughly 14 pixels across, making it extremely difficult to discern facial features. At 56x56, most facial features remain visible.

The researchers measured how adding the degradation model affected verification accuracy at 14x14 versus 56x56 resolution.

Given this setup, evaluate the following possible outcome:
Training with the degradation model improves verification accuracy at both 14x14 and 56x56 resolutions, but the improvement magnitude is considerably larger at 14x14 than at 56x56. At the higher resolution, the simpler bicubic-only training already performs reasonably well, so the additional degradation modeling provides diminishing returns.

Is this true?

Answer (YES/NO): NO